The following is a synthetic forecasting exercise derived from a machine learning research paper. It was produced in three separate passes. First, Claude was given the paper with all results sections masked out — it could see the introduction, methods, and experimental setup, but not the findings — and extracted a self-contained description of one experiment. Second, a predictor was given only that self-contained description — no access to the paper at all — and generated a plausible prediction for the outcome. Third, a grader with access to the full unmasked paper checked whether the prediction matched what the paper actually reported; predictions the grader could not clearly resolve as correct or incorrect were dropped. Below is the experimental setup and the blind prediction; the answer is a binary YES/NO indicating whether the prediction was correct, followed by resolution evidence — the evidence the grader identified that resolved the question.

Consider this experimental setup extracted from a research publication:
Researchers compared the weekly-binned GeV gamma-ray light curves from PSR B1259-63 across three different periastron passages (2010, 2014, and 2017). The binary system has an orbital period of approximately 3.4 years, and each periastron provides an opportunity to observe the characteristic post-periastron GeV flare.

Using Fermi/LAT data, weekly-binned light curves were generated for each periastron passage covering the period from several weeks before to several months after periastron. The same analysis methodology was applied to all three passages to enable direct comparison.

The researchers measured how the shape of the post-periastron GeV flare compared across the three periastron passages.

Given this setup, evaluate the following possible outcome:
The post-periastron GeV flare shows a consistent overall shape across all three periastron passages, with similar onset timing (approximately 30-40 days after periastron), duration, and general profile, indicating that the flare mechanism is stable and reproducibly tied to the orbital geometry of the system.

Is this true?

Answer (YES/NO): NO